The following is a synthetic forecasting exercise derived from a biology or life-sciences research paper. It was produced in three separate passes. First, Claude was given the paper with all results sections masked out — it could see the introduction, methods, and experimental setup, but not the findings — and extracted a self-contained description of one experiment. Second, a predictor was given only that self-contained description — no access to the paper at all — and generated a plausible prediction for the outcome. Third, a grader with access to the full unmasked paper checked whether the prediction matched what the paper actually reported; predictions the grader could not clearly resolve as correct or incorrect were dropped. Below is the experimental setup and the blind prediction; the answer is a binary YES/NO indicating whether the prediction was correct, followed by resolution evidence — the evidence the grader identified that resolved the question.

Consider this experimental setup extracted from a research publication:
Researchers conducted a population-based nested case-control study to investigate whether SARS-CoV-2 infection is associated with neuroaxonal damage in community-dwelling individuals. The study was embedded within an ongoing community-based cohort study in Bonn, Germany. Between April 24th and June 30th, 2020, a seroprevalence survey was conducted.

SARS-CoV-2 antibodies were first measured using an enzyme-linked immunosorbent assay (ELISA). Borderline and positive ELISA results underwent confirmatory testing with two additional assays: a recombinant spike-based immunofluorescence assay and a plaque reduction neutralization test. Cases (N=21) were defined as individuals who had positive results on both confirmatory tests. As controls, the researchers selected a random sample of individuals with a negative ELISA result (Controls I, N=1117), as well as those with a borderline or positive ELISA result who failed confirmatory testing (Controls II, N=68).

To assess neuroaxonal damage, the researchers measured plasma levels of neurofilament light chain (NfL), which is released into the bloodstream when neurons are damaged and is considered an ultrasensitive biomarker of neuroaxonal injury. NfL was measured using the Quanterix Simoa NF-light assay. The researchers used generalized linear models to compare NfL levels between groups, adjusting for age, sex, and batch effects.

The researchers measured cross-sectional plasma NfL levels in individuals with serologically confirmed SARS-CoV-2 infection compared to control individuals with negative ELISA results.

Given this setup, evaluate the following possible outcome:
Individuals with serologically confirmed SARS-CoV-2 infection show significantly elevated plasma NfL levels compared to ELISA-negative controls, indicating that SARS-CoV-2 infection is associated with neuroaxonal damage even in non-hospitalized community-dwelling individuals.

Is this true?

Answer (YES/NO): NO